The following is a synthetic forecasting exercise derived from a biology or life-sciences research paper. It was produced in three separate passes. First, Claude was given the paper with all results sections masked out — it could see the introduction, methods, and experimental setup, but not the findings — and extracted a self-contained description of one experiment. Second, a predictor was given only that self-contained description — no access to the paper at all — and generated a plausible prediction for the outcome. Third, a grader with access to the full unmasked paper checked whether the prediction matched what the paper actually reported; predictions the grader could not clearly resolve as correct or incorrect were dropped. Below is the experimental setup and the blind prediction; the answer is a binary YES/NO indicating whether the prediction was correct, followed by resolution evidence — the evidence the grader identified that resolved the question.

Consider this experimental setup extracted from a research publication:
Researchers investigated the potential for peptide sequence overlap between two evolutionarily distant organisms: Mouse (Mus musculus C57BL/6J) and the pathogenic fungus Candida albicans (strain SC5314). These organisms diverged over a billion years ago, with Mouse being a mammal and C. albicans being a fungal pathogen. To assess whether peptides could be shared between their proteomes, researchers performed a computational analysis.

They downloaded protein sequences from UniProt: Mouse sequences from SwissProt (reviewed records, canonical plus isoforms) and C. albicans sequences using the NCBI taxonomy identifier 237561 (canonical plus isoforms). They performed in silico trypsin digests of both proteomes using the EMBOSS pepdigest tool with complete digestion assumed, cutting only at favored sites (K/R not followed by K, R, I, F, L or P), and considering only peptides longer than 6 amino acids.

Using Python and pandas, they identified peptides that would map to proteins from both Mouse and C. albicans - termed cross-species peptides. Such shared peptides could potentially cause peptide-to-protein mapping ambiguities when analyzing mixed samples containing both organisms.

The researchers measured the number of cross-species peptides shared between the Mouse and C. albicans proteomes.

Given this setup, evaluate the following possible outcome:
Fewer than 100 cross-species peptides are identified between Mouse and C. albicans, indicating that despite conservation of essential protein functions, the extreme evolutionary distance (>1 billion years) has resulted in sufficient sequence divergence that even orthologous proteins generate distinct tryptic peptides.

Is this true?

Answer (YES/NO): NO